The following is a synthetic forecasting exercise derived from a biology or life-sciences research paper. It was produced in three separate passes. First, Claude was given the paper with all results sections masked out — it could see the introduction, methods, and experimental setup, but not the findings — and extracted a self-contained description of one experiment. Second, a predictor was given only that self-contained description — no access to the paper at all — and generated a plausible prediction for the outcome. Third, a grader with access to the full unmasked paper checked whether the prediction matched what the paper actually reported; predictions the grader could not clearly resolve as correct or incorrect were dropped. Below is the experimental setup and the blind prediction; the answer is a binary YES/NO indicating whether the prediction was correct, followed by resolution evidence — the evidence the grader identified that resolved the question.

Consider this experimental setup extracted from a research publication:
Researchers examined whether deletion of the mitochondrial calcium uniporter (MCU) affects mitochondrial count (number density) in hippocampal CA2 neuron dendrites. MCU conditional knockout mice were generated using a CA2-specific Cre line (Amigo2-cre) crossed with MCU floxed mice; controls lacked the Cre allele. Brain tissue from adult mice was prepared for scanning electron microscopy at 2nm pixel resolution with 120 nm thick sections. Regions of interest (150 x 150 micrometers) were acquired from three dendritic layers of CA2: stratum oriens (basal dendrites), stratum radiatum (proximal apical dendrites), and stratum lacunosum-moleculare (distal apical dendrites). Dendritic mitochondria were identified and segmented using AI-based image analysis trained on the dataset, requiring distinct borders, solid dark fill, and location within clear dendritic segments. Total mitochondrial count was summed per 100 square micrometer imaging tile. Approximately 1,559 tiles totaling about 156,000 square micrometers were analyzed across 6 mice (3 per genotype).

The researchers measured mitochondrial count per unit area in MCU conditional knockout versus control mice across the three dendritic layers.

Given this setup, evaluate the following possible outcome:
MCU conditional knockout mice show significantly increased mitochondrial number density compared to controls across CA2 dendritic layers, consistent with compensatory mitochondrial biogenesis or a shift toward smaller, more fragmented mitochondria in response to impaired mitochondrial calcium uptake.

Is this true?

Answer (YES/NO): YES